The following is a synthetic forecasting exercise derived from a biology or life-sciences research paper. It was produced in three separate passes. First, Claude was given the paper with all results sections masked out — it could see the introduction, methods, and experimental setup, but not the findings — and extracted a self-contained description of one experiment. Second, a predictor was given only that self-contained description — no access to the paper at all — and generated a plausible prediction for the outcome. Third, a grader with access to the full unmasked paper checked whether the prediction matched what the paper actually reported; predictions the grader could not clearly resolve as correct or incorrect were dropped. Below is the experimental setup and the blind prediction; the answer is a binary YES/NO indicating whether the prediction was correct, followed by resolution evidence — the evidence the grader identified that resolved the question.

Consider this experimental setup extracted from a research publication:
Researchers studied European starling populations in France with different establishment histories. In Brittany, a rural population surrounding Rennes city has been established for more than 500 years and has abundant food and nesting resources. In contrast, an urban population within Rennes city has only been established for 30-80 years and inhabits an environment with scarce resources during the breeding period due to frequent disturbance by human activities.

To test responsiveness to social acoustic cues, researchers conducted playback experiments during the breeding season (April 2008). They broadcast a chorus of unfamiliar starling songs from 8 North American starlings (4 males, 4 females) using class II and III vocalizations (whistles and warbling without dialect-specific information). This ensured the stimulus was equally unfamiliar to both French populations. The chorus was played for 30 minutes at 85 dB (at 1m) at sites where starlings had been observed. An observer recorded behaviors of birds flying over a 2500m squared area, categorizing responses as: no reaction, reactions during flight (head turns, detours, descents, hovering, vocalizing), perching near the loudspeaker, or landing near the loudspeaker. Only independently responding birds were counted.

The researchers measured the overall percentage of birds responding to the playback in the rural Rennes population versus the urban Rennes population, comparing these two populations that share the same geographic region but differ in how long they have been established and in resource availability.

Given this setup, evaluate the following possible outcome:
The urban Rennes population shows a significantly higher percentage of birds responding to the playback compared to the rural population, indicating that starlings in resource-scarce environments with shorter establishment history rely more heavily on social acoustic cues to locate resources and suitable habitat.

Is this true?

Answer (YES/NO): YES